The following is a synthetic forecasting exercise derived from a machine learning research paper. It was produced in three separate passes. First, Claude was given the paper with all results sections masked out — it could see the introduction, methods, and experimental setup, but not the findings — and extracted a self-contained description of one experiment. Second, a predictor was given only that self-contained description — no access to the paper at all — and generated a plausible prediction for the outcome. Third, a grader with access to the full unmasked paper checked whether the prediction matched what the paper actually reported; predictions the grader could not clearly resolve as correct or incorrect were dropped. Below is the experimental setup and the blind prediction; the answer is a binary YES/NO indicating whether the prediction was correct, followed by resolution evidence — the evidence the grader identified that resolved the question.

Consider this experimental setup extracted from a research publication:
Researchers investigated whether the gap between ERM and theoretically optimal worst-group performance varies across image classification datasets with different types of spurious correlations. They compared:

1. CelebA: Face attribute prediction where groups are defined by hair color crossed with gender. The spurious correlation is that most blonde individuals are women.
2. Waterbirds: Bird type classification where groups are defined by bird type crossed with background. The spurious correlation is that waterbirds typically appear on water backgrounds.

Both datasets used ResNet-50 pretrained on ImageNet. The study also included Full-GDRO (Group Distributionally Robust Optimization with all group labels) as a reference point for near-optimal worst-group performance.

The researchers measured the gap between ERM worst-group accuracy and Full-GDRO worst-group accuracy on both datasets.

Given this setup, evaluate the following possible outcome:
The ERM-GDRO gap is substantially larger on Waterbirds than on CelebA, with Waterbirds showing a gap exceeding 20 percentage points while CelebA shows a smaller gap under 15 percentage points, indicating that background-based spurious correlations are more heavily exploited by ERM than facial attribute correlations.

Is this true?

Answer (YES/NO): NO